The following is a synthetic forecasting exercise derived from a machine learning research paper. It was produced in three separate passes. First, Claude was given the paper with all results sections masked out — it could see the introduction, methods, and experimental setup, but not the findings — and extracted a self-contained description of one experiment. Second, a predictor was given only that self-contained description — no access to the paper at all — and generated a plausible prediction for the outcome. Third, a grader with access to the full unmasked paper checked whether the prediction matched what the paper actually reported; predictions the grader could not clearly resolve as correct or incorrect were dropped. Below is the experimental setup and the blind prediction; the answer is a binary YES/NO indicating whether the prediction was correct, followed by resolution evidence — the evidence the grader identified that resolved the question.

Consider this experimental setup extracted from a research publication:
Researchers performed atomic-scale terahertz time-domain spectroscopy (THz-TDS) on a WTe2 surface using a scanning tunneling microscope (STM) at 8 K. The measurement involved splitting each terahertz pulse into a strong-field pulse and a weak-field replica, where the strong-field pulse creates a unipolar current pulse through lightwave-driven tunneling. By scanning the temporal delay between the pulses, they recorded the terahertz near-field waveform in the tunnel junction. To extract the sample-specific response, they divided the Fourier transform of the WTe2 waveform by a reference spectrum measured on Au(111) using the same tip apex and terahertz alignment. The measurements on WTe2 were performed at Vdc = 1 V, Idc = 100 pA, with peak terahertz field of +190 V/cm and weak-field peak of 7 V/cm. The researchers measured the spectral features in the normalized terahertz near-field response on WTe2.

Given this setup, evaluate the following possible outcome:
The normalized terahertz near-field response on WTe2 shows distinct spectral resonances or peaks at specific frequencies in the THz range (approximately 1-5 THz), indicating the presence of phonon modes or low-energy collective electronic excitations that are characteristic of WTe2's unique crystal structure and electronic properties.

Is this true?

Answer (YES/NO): NO